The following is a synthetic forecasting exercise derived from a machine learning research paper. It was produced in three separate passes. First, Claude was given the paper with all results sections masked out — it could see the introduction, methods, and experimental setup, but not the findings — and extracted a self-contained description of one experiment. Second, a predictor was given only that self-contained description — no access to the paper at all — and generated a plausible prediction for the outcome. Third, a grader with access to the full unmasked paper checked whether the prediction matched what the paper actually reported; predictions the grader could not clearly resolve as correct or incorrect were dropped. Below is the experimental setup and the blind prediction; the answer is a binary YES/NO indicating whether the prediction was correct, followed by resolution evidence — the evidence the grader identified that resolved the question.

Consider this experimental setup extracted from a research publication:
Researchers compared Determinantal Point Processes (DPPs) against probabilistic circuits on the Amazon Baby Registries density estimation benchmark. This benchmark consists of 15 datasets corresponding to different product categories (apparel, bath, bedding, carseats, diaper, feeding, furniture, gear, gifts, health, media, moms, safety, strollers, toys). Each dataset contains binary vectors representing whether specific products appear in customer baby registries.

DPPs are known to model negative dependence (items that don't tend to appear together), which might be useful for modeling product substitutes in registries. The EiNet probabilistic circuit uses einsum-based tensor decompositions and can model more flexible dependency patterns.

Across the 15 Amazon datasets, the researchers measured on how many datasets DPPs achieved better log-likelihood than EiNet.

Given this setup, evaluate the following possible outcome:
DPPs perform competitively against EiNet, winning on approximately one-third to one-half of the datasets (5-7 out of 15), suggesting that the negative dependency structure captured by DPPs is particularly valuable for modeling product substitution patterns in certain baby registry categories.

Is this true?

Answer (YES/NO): NO